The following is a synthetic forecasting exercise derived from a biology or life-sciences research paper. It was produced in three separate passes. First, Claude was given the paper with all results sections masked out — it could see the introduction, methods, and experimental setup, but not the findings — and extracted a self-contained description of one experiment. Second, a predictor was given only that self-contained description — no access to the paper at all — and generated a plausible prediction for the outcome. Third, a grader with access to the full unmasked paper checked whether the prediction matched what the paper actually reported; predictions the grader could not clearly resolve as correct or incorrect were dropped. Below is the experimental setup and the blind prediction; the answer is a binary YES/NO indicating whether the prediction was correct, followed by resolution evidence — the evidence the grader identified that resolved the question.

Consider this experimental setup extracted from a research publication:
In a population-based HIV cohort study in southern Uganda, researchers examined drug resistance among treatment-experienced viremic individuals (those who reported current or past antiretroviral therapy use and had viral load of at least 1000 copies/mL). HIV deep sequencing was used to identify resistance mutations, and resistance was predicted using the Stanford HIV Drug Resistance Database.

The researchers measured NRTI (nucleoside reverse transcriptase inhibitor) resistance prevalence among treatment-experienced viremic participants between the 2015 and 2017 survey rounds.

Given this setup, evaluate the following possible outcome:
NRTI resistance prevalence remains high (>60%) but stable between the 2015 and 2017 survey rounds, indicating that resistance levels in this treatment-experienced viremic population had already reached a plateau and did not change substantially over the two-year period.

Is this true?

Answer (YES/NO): NO